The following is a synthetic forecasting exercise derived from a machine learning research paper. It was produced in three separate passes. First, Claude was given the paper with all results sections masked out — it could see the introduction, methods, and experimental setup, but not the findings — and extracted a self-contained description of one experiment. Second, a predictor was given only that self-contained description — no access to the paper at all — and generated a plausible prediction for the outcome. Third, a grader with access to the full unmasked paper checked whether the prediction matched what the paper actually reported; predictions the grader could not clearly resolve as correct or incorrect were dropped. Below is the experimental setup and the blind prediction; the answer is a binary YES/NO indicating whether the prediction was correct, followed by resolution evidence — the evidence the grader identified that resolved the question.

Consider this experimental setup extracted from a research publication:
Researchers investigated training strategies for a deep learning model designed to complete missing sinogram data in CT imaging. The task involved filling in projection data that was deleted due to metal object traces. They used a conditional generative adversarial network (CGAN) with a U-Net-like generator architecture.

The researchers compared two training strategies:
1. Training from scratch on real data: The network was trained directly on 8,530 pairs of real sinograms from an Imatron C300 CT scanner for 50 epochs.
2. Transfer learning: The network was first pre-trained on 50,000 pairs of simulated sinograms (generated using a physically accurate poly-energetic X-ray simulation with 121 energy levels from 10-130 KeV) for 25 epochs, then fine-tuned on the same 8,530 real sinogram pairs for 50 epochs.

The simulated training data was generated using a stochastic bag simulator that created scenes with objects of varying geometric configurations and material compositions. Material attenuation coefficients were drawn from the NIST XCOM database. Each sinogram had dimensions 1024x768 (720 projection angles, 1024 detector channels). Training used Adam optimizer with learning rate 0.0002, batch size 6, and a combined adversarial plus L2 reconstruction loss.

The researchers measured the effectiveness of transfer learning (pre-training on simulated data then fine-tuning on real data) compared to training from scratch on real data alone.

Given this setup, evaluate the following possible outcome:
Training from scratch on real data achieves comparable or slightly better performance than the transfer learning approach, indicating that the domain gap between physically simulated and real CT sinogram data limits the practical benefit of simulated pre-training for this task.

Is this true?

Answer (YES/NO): NO